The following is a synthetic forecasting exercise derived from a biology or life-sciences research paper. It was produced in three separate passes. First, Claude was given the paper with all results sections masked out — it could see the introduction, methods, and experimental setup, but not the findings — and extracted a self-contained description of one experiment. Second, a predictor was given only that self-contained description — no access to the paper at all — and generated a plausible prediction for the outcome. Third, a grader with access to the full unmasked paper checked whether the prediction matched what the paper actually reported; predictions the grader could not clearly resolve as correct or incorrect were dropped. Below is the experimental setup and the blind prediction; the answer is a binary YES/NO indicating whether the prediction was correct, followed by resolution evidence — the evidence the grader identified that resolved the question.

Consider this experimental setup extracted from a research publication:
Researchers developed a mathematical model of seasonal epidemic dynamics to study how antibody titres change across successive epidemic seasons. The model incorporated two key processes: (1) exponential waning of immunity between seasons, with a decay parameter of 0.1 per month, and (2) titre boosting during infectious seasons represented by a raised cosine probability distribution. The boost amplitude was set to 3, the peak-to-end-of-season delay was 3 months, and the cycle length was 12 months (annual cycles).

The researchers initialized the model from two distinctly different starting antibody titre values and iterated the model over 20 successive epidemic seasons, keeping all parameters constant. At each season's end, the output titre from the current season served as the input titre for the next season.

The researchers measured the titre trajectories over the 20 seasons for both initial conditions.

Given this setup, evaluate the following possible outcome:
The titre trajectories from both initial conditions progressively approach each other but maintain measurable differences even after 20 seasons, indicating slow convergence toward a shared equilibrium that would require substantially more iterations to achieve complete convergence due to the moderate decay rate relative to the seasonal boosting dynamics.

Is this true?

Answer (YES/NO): NO